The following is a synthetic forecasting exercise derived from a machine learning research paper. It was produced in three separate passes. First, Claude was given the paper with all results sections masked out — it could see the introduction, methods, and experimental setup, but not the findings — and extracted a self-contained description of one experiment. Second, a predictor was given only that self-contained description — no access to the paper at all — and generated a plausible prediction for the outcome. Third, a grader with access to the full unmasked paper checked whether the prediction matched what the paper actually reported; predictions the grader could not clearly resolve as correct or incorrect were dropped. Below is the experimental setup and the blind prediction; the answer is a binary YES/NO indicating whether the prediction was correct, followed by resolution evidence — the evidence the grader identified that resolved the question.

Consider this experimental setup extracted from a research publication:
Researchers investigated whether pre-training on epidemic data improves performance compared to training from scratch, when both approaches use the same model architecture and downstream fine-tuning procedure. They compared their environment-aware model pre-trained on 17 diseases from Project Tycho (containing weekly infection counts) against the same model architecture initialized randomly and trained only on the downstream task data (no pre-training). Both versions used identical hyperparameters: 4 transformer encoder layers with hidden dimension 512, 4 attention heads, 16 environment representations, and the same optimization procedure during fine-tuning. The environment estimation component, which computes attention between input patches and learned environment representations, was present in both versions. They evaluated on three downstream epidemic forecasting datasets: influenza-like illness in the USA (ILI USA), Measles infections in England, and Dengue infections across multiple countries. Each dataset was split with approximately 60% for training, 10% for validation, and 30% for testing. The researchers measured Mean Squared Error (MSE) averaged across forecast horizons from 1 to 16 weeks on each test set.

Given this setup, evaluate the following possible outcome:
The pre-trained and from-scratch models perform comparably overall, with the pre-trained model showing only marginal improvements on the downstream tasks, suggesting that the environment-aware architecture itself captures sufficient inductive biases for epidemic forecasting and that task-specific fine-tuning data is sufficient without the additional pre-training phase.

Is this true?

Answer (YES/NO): NO